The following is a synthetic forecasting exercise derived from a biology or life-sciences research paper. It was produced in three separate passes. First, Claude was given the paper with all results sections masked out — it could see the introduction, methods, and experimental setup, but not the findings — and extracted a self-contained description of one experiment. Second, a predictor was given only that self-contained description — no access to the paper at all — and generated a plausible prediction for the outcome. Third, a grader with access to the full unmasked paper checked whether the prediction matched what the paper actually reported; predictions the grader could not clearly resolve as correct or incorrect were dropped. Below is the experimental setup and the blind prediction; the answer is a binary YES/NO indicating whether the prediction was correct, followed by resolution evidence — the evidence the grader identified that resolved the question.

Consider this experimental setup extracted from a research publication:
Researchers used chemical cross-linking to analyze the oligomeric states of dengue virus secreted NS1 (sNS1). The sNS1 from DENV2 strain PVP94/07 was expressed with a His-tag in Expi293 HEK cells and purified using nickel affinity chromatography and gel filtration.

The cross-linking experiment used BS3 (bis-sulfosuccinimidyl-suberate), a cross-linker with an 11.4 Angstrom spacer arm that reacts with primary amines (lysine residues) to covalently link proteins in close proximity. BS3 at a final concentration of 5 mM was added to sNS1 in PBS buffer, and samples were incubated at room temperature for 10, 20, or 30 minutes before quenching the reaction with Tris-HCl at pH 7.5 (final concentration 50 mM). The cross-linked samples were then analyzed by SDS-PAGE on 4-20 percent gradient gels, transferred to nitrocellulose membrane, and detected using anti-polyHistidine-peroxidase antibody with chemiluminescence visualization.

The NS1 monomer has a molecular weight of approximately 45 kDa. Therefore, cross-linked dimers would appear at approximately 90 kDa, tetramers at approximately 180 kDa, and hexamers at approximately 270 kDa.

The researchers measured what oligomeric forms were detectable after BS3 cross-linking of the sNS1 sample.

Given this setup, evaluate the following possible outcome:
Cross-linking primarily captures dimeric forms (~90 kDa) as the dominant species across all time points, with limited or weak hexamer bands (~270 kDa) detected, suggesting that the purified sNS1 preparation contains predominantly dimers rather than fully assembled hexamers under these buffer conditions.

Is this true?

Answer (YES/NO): NO